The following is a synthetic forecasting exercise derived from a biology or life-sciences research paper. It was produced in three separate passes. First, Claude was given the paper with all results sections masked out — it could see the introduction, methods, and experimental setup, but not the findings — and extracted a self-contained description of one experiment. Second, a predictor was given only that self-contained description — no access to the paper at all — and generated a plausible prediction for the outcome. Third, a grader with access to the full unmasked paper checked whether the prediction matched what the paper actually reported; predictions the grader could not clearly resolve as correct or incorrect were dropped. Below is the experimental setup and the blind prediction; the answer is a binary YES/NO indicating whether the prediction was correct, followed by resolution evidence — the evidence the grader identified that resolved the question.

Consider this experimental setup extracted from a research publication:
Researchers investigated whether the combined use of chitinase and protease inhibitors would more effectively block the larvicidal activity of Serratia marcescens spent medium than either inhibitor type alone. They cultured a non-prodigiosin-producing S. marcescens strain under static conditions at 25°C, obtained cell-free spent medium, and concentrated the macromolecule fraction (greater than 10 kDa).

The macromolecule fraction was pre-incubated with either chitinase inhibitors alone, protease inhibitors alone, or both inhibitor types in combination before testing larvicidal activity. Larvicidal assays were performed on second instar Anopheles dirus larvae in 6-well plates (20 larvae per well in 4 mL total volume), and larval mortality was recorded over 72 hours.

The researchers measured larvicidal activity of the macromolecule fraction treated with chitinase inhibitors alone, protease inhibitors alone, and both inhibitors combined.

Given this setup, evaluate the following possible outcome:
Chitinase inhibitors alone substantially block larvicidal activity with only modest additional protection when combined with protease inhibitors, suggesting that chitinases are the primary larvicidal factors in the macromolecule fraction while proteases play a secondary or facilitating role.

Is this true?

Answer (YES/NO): NO